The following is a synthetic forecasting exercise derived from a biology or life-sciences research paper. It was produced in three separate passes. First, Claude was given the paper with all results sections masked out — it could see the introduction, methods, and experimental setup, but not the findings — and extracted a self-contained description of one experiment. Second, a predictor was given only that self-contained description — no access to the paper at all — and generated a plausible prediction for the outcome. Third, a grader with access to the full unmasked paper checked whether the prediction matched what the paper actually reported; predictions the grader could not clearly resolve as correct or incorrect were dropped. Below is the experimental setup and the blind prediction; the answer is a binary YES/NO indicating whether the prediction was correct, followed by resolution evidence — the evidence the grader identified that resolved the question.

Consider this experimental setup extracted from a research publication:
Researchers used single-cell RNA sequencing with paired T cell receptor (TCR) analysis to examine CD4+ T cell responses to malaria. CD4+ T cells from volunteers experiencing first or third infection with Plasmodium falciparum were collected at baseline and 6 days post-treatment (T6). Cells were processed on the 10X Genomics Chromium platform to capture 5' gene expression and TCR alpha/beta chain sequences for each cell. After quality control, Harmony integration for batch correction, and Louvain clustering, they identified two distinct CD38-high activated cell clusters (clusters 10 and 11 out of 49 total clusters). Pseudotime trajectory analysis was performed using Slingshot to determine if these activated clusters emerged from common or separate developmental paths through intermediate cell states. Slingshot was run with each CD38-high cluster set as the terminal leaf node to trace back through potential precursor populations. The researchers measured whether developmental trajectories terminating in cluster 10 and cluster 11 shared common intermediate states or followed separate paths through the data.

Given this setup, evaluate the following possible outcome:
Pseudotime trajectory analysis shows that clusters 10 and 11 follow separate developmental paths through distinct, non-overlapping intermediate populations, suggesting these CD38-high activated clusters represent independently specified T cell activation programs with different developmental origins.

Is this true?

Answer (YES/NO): YES